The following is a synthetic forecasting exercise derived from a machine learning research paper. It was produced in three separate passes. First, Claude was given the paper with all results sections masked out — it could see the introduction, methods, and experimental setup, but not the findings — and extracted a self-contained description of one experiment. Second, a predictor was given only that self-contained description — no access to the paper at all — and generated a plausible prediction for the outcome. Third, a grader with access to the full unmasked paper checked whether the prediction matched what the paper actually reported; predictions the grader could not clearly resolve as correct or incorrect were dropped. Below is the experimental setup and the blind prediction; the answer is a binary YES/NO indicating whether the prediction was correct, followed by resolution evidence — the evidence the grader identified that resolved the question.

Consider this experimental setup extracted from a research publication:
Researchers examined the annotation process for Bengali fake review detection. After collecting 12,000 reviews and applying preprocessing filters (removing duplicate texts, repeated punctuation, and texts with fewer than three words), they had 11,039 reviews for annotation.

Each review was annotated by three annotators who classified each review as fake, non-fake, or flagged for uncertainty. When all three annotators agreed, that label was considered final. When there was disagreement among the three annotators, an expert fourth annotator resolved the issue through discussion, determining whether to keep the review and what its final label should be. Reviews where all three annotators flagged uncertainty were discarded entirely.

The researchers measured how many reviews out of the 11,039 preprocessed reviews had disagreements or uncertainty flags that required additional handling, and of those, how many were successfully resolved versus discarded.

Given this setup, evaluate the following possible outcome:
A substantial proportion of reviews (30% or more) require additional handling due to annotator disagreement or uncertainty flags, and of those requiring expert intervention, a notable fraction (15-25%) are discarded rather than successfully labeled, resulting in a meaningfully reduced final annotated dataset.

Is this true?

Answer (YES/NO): NO